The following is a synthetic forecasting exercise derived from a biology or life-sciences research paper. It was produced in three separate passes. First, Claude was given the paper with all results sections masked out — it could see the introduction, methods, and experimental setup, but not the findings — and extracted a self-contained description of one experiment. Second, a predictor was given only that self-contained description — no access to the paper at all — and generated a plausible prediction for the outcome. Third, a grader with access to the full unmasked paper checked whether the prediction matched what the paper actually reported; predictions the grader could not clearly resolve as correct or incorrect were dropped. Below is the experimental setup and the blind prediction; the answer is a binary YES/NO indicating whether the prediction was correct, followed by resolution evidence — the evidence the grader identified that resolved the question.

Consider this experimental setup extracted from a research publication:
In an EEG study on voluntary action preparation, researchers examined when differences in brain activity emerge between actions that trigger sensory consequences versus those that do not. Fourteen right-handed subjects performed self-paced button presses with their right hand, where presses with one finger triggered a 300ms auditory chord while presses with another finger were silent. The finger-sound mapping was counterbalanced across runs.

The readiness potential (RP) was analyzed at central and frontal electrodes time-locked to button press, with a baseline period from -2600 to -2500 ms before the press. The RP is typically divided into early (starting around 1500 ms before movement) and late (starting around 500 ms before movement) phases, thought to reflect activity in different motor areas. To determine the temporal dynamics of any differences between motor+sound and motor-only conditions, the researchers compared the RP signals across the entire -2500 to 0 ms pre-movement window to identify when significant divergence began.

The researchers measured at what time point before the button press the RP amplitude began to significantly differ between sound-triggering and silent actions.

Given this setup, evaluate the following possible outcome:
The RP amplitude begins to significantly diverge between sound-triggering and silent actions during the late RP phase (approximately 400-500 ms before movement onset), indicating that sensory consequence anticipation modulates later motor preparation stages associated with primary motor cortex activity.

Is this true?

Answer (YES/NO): NO